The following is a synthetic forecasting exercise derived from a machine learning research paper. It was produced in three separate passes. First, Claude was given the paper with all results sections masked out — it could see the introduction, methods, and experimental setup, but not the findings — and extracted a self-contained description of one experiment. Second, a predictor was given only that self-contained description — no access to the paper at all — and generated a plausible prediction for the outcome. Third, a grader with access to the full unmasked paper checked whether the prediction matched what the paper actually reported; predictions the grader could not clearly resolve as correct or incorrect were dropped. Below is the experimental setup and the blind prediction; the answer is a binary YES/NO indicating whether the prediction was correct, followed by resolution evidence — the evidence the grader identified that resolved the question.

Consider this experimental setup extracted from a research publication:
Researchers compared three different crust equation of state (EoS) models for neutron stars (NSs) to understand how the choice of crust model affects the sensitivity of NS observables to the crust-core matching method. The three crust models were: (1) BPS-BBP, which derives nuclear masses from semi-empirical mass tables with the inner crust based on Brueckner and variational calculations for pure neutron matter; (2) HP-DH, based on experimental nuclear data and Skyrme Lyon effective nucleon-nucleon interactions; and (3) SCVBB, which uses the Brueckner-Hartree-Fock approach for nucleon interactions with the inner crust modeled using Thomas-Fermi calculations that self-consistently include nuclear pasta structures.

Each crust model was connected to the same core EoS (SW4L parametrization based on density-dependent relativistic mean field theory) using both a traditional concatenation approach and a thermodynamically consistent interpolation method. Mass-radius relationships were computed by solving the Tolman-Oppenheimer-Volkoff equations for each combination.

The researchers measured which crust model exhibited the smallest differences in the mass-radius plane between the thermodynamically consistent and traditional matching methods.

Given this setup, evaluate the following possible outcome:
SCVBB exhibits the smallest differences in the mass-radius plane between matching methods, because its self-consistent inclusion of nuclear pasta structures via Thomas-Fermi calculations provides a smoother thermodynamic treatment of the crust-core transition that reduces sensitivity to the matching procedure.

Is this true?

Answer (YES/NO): NO